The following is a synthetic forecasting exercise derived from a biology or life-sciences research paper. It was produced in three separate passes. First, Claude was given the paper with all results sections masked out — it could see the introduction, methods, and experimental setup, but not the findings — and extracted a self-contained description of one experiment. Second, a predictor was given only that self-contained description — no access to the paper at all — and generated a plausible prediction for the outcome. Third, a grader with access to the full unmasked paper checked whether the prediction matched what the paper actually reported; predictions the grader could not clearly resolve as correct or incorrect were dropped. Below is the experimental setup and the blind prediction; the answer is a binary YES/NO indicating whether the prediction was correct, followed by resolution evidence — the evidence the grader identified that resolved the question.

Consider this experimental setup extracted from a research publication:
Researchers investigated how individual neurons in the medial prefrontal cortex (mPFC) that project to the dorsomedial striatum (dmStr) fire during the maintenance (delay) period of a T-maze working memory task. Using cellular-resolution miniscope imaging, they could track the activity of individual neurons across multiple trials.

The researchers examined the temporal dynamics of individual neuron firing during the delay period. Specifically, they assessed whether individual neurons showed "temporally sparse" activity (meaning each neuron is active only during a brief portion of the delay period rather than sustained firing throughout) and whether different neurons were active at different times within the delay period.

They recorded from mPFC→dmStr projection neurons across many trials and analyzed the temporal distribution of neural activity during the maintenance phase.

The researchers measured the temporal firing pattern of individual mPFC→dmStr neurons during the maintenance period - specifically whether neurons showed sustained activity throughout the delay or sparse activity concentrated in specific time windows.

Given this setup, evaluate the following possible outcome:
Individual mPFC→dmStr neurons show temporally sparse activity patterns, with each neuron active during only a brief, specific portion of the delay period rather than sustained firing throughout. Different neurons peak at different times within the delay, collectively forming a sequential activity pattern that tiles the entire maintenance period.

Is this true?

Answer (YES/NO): YES